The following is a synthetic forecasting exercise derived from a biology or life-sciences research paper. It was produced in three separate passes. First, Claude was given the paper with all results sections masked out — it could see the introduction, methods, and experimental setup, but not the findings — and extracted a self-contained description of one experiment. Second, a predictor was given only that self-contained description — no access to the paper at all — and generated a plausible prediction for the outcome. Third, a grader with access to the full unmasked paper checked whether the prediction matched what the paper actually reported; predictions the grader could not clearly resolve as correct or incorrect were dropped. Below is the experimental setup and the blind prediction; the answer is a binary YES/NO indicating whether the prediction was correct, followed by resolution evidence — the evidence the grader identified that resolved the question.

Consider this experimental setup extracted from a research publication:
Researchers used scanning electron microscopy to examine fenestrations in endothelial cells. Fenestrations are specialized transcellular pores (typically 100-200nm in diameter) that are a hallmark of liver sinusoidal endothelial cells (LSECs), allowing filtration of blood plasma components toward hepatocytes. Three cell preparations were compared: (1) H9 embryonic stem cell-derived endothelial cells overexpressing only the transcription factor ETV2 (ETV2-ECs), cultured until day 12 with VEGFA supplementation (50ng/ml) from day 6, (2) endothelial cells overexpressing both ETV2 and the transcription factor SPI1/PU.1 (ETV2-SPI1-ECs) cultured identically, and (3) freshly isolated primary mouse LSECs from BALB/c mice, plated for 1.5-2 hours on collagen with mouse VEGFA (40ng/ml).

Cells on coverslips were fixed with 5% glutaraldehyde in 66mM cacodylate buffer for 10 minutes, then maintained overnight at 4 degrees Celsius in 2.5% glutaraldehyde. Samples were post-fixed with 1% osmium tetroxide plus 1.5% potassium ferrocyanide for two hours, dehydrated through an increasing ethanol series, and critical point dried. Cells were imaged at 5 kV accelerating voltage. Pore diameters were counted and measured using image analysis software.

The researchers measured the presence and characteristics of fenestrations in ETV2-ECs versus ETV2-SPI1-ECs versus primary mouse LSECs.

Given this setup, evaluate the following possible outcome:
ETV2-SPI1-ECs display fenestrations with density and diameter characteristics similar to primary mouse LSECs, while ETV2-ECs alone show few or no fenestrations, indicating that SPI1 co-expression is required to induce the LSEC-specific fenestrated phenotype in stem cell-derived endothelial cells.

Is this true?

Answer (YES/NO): NO